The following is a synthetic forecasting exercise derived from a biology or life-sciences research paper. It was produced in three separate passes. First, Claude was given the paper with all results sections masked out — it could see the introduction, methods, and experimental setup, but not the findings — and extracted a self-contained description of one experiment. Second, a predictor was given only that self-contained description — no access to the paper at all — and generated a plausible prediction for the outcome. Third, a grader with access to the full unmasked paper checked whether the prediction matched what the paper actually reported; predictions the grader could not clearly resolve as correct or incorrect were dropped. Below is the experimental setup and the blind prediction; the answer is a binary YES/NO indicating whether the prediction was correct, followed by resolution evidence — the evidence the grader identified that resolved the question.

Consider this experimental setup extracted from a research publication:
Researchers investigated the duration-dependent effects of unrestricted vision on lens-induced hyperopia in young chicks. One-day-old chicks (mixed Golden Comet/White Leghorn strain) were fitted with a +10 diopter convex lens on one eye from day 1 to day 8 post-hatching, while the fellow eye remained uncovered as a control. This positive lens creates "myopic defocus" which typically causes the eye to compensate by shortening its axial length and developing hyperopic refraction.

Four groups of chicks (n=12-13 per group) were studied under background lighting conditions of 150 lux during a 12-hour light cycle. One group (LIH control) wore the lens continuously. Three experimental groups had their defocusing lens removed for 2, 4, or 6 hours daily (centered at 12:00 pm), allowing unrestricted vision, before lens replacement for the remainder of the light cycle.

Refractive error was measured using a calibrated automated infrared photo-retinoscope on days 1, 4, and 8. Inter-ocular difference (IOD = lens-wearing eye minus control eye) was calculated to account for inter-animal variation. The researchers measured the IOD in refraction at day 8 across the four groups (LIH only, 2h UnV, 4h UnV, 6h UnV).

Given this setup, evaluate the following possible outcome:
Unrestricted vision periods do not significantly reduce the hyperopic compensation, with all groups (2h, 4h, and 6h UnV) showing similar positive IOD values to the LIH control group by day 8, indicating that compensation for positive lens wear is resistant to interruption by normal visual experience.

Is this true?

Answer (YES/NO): NO